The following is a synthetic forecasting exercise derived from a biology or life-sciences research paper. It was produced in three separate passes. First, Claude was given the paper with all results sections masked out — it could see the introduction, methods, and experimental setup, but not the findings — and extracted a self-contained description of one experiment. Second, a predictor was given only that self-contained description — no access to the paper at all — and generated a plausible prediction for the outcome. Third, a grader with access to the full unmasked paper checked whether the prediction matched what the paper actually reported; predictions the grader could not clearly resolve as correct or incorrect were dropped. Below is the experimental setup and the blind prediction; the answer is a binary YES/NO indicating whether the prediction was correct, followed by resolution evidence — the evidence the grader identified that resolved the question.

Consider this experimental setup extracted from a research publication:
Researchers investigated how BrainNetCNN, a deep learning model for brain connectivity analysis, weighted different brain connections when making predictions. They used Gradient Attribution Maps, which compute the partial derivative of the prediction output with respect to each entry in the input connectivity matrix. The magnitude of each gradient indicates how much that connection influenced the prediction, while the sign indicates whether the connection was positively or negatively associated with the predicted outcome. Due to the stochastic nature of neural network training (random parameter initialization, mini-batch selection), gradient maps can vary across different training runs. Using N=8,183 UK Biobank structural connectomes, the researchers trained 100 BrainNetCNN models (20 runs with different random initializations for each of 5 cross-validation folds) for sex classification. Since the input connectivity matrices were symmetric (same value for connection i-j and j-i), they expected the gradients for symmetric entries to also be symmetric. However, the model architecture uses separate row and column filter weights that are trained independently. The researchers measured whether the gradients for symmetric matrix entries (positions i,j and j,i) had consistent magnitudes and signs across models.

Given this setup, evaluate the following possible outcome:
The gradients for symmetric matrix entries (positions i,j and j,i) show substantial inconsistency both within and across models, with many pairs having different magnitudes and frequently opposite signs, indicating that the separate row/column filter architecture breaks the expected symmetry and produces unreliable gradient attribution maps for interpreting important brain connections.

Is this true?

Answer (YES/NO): NO